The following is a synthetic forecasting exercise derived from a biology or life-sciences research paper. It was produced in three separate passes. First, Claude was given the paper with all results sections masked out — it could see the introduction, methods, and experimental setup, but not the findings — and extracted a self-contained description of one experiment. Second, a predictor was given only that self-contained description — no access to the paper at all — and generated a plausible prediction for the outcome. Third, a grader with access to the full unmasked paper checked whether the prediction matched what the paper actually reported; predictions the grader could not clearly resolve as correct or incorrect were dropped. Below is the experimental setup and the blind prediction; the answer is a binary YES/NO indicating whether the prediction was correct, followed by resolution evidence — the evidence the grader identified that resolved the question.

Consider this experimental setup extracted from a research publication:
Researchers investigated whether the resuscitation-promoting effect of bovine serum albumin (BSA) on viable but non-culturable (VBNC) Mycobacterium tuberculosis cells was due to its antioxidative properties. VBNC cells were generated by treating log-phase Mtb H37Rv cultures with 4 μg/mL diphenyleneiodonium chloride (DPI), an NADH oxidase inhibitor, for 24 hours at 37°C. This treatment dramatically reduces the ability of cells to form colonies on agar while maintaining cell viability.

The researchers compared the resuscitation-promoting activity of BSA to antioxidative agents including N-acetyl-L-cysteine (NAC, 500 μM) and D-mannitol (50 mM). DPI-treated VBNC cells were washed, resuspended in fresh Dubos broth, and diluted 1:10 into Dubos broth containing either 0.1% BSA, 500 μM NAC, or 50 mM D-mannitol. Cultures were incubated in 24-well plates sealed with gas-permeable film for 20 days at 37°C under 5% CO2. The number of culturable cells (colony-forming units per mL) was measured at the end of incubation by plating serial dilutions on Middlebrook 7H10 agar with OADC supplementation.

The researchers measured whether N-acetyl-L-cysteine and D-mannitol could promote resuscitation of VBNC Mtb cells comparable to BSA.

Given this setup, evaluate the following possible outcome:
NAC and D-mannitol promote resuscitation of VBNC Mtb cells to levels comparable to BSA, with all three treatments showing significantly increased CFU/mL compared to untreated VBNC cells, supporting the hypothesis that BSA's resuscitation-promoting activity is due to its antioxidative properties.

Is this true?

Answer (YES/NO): NO